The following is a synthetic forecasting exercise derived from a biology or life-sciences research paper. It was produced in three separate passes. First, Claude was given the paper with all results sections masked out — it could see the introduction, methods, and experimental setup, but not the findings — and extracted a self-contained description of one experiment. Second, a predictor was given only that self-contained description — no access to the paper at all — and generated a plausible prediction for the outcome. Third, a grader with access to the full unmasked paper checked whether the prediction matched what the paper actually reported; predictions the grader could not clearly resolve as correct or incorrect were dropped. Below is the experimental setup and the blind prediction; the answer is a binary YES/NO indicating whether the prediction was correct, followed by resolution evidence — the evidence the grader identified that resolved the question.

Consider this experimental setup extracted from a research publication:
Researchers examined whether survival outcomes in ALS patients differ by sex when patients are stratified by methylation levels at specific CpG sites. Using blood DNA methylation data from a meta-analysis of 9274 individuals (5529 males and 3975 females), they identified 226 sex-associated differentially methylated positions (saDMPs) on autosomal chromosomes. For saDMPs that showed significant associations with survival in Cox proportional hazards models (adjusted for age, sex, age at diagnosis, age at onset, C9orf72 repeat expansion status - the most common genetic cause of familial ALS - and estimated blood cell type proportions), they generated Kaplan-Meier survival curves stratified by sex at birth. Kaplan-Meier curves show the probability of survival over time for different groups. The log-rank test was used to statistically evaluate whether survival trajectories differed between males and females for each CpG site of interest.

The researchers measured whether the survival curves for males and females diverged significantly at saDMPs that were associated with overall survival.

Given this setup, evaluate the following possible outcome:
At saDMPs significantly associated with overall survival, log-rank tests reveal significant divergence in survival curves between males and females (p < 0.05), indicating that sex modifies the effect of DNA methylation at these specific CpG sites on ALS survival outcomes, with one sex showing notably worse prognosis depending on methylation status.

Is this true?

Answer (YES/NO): NO